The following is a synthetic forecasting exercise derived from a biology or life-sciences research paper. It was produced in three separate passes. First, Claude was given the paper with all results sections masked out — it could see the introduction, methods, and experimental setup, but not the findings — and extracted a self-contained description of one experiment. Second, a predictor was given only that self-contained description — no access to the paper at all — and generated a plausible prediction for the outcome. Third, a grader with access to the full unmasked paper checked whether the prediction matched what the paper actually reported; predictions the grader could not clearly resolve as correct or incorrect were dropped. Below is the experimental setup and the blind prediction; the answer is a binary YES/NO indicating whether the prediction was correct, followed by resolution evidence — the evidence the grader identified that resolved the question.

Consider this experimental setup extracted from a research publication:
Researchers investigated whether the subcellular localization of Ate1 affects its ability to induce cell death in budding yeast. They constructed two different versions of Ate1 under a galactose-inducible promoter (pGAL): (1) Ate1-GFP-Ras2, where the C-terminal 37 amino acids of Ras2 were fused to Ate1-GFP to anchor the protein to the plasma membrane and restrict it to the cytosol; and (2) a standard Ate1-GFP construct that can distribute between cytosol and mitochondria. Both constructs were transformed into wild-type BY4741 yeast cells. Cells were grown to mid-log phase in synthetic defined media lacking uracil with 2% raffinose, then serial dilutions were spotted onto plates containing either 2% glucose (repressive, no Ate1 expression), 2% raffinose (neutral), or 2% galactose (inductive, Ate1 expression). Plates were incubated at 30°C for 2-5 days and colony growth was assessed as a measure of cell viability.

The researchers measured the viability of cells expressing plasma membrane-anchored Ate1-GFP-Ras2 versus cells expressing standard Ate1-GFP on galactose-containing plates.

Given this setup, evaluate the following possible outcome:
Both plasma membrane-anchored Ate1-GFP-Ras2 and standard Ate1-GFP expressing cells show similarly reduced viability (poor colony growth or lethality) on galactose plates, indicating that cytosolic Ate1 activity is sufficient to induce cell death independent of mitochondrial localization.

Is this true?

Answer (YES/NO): NO